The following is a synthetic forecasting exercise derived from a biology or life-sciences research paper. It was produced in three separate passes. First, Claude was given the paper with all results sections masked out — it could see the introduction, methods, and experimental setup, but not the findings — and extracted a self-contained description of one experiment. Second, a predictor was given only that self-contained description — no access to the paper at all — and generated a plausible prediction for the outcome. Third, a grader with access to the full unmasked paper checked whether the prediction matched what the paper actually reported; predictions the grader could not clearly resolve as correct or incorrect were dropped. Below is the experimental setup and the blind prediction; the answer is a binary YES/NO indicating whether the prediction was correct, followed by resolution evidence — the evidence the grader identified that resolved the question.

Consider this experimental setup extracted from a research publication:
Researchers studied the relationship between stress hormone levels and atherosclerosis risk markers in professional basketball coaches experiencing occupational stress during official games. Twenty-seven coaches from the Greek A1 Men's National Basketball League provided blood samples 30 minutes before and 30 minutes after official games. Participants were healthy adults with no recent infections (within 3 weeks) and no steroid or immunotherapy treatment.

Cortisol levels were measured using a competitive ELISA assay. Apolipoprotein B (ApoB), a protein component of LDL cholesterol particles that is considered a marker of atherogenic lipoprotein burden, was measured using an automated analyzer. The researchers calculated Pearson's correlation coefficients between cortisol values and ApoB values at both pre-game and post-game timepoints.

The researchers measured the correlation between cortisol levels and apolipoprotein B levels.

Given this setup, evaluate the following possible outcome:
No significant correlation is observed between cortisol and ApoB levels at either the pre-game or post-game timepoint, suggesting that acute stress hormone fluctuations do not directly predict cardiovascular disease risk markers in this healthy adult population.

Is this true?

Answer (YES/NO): NO